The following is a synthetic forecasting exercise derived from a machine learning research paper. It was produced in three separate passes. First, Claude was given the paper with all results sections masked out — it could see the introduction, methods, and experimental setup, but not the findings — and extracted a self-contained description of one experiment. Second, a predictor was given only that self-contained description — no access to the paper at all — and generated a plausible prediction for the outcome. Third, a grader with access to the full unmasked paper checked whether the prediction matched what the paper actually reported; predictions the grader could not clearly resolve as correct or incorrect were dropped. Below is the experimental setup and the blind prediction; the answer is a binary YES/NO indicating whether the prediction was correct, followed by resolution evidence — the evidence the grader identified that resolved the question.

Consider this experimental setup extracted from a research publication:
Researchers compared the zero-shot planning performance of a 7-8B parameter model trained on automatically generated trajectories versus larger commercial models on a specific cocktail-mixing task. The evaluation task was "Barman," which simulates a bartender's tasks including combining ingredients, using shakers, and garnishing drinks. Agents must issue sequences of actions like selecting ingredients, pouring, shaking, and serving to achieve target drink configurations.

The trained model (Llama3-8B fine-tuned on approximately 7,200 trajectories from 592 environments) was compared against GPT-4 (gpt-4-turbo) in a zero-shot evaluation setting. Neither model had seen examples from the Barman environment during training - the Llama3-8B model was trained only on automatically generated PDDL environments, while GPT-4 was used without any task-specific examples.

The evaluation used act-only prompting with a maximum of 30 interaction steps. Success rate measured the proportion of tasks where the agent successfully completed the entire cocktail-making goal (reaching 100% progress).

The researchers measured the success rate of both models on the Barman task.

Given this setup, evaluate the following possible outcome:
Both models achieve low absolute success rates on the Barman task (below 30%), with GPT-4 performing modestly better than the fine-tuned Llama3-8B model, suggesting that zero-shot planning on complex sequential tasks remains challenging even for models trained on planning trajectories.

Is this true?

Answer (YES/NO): NO